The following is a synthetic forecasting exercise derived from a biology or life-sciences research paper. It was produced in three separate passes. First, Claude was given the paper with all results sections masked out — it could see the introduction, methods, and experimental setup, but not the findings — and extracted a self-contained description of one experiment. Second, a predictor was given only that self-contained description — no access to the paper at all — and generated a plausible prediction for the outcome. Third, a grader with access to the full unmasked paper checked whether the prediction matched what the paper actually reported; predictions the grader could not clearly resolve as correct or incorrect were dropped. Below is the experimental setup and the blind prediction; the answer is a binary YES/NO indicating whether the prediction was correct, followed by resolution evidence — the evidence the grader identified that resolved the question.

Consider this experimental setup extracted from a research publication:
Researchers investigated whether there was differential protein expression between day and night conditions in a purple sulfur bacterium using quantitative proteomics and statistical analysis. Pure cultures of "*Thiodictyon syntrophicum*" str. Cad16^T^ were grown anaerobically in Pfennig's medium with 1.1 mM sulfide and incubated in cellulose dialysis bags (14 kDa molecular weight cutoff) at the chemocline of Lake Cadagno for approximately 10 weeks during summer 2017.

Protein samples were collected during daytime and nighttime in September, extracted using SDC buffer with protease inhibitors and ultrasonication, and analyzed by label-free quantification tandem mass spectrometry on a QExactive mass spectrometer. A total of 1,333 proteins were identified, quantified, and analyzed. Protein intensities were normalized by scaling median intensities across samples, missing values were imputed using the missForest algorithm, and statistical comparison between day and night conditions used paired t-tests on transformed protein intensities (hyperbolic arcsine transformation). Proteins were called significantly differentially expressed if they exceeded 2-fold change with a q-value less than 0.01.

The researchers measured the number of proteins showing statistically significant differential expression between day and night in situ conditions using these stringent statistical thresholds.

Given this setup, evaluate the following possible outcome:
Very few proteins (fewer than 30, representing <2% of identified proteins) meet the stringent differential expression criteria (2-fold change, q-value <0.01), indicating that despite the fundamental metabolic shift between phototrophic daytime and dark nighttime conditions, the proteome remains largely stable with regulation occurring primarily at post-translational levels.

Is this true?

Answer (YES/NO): YES